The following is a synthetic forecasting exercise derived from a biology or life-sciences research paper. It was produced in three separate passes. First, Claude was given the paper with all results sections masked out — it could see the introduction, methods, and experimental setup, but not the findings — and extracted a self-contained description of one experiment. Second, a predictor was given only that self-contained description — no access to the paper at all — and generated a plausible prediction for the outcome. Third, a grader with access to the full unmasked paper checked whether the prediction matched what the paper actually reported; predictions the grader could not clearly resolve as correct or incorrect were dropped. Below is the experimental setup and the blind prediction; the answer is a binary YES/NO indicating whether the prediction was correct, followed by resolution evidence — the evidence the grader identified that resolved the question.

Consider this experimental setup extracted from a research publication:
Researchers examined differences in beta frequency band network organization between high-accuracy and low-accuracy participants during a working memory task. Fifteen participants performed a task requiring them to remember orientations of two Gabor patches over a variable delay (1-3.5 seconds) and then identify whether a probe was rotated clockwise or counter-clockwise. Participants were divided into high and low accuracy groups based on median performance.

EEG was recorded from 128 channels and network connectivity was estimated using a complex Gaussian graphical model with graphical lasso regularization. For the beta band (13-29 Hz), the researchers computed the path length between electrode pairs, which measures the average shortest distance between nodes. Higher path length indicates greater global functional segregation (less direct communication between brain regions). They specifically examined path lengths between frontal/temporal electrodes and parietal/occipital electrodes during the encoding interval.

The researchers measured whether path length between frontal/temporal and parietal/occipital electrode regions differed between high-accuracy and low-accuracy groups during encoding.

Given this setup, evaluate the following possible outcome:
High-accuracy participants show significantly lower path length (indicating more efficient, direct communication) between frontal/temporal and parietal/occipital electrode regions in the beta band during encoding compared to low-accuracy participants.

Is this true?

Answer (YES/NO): NO